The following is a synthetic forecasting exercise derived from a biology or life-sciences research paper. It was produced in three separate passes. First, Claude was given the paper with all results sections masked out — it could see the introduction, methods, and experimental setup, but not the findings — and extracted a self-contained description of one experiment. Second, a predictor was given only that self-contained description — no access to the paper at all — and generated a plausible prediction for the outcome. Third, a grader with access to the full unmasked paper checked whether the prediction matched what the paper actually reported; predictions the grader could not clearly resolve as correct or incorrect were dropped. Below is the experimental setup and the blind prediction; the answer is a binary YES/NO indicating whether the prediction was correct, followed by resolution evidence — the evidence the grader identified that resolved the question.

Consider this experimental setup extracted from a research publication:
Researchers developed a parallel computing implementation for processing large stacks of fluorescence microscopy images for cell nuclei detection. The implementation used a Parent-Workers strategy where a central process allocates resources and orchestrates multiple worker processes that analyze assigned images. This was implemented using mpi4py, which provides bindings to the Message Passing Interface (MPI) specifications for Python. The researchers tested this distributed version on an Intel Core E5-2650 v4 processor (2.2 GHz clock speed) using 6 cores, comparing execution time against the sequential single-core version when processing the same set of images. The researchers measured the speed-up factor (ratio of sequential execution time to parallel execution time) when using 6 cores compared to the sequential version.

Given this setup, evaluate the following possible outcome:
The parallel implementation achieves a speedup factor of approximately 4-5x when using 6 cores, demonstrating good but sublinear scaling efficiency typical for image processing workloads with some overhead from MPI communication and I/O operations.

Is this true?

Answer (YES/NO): NO